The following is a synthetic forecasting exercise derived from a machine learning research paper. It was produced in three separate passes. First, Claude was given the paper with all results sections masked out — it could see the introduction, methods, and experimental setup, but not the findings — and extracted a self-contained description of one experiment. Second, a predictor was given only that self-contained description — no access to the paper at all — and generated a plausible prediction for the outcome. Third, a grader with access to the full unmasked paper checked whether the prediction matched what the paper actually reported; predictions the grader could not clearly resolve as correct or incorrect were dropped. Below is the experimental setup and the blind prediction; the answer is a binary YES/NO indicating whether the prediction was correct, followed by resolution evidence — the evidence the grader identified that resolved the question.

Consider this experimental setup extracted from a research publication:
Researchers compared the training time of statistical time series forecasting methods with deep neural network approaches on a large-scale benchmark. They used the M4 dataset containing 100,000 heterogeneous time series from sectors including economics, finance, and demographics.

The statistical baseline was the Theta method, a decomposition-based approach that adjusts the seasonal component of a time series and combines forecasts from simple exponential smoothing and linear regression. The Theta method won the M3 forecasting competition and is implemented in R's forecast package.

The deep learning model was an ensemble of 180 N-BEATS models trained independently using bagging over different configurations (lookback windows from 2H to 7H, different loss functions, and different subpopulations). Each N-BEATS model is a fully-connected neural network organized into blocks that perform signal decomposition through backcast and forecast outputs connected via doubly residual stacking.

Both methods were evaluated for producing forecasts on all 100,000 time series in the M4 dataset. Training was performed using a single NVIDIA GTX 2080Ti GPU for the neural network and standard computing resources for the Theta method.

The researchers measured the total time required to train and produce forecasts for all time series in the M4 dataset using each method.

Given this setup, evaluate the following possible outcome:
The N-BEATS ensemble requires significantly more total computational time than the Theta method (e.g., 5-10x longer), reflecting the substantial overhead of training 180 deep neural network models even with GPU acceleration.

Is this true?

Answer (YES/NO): NO